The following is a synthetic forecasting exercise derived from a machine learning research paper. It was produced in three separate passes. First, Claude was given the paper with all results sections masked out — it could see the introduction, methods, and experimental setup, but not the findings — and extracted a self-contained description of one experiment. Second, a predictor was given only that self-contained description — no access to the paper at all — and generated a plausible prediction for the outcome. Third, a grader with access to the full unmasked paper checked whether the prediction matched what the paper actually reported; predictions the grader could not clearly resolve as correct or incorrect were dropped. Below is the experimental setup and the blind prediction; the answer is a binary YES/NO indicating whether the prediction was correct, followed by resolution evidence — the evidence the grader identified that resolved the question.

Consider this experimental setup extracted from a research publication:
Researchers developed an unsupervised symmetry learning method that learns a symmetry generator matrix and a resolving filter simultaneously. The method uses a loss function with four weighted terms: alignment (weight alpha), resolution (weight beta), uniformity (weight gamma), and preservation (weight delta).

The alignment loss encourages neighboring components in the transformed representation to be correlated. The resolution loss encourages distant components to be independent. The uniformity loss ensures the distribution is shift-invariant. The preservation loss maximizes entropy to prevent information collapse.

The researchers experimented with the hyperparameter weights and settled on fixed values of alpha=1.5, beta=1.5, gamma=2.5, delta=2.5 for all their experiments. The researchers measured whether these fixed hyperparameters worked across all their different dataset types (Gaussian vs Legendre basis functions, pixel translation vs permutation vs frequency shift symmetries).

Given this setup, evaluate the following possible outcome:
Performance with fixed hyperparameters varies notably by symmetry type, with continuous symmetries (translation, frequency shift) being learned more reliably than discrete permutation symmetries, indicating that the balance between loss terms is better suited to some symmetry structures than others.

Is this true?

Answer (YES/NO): NO